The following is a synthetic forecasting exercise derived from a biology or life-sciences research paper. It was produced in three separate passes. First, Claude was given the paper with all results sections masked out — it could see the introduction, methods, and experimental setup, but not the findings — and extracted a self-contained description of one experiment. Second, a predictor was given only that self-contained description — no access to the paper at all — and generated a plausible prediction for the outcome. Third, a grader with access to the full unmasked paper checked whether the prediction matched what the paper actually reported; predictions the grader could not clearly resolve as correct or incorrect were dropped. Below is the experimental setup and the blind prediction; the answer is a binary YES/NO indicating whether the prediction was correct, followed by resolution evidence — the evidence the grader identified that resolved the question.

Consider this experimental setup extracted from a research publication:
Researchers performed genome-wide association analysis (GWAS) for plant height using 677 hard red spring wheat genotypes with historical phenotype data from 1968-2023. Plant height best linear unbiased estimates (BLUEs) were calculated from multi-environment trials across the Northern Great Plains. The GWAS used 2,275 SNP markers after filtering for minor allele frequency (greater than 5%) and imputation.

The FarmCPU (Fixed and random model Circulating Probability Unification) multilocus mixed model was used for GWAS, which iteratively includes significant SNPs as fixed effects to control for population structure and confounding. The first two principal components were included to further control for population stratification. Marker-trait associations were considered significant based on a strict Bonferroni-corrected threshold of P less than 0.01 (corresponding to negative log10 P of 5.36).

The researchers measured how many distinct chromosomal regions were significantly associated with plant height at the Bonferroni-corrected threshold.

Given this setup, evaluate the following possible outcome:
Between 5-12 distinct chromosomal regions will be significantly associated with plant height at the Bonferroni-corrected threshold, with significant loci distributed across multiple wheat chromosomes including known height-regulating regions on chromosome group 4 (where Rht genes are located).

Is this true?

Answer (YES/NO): YES